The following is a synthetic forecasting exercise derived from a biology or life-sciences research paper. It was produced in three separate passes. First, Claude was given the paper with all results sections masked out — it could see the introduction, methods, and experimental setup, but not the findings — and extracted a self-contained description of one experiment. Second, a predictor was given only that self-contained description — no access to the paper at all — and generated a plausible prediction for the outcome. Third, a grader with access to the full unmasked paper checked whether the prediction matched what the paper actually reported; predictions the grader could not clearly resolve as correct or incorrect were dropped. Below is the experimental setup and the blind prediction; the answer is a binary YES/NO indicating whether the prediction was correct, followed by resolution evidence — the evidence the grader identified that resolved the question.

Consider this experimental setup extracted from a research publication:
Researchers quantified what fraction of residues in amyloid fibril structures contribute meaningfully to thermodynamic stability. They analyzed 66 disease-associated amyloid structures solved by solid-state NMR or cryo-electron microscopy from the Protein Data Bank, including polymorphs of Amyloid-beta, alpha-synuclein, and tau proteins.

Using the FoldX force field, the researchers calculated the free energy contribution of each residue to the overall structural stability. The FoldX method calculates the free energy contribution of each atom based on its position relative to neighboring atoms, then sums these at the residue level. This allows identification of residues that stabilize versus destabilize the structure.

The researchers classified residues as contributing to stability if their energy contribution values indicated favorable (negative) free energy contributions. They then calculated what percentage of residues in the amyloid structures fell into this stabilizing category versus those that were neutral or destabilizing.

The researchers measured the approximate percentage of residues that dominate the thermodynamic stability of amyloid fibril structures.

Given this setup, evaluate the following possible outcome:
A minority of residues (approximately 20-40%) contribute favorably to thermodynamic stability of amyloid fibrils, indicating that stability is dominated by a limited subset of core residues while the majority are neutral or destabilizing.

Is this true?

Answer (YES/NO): YES